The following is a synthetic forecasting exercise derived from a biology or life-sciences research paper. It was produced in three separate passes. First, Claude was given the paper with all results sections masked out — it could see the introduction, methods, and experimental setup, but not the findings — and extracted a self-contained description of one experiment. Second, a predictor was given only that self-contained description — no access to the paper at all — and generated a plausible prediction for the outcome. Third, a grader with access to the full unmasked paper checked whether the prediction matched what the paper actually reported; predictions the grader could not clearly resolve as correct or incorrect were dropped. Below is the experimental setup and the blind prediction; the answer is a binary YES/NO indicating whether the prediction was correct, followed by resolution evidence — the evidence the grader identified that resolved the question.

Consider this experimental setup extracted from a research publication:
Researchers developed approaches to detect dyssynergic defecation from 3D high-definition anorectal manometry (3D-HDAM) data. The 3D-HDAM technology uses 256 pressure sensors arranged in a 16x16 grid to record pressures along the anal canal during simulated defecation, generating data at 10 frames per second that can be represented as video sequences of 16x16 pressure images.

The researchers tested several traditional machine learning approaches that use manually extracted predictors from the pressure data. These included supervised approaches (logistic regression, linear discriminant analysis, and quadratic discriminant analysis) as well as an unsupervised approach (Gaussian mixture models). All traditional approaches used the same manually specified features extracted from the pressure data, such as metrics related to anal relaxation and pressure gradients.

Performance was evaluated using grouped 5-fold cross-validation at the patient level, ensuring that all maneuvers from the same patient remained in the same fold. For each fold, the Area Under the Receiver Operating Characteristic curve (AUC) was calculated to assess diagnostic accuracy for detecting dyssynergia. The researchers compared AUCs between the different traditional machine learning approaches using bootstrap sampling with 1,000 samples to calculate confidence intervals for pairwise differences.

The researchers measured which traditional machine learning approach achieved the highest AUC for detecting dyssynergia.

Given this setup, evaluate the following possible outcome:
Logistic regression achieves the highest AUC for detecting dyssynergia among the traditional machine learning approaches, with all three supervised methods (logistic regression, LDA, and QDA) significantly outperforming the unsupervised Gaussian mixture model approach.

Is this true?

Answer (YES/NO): NO